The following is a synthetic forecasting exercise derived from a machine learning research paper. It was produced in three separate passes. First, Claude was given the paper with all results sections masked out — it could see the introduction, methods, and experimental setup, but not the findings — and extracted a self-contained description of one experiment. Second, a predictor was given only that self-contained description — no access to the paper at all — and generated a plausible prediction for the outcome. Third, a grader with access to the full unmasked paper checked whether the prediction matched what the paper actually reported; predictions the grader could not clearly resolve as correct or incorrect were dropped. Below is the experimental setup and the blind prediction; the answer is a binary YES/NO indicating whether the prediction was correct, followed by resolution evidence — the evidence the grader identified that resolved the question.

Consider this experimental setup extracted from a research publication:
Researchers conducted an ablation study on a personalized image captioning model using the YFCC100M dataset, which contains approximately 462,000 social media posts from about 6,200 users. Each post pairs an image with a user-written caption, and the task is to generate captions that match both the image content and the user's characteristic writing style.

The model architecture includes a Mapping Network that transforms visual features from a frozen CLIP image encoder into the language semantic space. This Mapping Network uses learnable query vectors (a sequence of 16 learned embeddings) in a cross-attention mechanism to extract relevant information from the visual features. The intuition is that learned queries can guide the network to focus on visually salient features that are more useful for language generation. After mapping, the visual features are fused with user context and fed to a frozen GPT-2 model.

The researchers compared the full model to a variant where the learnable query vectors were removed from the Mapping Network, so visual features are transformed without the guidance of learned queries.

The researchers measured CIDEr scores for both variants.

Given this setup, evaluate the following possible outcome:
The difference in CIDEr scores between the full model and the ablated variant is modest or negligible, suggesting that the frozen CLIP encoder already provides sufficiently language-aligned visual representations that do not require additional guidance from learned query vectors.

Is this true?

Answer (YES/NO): NO